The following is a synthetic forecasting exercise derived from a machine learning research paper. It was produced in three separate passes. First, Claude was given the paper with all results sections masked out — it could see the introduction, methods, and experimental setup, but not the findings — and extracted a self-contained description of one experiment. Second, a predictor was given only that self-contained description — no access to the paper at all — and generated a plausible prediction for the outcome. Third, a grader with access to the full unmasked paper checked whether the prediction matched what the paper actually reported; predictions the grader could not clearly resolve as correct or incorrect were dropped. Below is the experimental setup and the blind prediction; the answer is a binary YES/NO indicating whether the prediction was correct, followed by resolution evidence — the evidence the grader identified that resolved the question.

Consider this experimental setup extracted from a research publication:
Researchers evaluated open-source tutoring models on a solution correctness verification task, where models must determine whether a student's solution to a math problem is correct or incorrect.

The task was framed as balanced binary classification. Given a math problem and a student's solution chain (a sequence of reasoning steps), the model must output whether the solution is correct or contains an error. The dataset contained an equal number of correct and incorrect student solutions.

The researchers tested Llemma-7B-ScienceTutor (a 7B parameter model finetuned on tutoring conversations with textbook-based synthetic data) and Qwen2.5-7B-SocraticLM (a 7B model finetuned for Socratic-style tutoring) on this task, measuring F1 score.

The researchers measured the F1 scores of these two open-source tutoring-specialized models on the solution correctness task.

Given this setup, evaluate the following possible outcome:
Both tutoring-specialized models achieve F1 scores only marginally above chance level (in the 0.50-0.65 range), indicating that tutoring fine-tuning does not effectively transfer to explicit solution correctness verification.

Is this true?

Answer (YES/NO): NO